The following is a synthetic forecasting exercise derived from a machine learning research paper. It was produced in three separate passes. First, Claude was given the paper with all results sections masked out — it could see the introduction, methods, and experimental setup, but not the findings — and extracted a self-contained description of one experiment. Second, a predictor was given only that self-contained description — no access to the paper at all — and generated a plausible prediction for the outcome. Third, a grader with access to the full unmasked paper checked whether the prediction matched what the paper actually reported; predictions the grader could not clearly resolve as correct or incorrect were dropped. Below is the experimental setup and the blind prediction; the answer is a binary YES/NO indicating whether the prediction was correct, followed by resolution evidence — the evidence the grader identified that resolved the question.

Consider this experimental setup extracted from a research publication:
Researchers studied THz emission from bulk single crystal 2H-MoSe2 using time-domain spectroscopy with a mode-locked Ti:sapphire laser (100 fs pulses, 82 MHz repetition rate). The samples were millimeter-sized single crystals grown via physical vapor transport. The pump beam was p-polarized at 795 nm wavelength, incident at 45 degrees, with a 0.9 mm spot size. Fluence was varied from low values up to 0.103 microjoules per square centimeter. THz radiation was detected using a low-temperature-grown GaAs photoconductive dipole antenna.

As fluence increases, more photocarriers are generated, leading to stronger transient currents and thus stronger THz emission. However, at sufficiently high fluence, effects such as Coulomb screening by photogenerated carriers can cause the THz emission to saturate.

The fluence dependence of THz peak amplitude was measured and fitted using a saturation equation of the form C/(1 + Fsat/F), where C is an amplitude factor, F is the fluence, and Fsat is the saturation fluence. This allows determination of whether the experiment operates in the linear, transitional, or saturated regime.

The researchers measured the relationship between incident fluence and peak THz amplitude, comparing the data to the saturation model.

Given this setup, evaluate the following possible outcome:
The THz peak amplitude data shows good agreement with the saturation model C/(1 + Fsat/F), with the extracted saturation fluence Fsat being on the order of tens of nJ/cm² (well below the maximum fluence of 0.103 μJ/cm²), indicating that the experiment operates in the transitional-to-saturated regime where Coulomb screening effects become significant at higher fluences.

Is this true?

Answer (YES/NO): NO